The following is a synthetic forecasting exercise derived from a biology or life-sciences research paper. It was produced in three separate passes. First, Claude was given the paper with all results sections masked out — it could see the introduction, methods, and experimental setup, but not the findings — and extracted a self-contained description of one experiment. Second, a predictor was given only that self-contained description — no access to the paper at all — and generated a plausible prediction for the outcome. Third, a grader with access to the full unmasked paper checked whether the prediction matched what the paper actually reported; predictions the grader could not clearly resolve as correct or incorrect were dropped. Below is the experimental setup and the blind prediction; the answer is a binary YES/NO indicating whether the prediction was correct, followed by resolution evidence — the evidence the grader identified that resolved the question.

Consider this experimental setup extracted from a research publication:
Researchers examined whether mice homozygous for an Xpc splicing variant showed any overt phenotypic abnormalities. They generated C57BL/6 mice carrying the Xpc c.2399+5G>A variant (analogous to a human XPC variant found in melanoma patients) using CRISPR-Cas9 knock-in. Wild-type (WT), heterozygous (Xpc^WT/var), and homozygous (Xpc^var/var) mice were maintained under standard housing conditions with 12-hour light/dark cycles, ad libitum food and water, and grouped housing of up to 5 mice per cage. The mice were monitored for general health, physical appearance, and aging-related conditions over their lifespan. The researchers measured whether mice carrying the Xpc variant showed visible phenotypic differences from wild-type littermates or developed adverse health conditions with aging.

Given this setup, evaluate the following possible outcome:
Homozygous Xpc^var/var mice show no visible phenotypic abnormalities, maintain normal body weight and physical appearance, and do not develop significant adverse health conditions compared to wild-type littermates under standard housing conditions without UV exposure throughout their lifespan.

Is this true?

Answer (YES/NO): NO